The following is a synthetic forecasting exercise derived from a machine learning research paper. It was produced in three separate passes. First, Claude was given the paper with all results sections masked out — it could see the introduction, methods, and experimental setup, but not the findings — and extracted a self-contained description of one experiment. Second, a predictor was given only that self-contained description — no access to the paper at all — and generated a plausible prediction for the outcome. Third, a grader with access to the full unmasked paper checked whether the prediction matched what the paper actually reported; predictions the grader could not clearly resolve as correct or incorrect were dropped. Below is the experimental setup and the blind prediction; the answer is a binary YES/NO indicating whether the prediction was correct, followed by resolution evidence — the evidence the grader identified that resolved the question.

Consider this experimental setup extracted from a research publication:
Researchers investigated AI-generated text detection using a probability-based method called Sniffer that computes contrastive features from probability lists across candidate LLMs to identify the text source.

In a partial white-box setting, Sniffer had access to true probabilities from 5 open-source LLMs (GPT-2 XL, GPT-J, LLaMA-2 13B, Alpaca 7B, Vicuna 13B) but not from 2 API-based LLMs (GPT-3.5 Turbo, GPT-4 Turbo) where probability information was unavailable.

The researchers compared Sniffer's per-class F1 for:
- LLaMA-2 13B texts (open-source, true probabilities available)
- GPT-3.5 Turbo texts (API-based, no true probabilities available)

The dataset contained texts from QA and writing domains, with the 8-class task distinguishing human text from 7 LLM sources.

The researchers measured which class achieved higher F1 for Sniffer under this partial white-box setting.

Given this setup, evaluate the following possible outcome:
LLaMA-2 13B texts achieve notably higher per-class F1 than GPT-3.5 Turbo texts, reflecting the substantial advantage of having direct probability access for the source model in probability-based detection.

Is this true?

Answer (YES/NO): YES